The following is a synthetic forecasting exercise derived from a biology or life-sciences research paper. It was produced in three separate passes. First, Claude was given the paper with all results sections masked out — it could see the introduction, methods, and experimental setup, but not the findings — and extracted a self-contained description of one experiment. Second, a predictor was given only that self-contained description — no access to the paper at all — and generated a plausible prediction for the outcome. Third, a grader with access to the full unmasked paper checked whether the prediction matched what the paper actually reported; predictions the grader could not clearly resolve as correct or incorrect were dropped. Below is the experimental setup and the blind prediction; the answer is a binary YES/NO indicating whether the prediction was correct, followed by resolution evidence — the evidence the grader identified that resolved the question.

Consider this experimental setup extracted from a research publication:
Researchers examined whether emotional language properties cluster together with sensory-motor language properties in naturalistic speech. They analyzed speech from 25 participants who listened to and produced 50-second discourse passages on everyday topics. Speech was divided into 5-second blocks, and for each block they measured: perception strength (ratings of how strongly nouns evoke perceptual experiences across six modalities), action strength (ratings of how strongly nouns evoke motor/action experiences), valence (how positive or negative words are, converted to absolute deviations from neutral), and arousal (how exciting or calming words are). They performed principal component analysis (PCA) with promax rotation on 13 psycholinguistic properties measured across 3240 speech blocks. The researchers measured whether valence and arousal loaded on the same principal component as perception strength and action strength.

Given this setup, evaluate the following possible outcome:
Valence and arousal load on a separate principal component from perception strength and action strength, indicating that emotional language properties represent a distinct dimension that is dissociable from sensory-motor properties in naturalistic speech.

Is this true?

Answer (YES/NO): YES